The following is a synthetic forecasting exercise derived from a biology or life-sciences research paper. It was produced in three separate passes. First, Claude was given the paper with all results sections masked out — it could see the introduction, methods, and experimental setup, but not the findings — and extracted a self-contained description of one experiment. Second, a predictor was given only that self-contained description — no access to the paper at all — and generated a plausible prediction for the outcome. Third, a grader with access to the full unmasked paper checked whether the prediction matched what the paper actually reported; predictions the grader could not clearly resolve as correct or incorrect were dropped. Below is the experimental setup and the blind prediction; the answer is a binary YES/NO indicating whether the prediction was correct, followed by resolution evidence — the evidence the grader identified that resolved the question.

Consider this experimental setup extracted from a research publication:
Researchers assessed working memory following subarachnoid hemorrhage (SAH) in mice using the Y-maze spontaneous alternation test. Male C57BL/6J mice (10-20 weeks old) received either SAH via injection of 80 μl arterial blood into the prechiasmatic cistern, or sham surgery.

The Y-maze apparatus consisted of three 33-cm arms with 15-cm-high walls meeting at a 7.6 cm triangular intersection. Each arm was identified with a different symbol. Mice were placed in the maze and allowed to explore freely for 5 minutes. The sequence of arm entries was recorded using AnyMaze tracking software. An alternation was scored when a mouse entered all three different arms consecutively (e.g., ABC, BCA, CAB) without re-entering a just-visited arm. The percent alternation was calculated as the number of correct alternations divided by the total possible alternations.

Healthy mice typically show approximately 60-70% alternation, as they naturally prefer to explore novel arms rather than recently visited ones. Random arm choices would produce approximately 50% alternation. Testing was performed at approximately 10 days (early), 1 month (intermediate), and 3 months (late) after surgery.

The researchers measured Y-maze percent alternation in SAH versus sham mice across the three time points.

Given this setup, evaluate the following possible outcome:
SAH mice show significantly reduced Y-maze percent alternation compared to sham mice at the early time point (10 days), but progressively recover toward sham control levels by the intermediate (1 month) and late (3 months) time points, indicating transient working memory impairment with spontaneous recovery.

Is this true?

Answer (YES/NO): NO